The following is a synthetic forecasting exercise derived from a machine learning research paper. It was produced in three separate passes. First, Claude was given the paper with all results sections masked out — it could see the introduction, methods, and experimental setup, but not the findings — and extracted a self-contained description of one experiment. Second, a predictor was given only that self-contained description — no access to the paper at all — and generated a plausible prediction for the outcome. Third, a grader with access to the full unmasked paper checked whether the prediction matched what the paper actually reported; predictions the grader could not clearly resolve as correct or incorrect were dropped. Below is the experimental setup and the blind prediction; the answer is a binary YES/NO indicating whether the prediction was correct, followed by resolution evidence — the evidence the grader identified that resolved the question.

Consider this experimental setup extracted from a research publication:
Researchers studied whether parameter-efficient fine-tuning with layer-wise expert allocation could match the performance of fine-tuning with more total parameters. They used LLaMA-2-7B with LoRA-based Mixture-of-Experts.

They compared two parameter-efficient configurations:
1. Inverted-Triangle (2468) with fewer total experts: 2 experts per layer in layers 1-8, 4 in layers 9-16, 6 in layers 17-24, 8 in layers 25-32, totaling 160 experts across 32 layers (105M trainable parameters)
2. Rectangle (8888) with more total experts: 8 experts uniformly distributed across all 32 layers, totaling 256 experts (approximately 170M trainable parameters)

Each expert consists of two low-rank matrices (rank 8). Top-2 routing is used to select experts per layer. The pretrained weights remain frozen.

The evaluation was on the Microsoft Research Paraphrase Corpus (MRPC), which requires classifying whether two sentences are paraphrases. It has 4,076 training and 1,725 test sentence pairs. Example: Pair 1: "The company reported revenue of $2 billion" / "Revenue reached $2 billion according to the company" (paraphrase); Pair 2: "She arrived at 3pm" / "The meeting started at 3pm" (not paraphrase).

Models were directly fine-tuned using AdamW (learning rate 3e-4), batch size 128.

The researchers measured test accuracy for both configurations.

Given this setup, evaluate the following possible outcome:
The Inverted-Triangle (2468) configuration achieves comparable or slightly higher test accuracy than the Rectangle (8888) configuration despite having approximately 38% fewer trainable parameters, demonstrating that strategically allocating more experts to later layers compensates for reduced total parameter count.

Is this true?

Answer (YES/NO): NO